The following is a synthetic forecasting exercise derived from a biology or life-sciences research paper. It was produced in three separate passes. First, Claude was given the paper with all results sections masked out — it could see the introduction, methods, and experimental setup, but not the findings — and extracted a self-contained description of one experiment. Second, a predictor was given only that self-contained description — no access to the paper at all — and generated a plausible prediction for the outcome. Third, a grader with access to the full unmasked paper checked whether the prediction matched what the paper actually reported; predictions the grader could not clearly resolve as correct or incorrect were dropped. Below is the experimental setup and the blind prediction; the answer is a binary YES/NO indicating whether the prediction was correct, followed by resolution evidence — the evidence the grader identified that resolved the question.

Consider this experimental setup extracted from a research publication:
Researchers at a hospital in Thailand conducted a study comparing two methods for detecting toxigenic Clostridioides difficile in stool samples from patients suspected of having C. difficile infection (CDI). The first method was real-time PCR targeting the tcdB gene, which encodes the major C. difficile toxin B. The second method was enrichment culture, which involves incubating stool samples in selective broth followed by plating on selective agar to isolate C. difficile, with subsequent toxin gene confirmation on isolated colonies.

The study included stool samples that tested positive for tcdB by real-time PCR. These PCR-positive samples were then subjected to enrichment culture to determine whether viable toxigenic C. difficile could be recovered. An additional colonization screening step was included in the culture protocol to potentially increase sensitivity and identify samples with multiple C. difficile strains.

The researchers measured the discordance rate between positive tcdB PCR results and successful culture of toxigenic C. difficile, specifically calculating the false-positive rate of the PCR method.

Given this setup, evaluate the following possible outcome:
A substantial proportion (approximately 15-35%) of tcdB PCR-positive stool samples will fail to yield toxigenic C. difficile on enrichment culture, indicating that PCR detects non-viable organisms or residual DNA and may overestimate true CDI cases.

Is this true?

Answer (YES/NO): NO